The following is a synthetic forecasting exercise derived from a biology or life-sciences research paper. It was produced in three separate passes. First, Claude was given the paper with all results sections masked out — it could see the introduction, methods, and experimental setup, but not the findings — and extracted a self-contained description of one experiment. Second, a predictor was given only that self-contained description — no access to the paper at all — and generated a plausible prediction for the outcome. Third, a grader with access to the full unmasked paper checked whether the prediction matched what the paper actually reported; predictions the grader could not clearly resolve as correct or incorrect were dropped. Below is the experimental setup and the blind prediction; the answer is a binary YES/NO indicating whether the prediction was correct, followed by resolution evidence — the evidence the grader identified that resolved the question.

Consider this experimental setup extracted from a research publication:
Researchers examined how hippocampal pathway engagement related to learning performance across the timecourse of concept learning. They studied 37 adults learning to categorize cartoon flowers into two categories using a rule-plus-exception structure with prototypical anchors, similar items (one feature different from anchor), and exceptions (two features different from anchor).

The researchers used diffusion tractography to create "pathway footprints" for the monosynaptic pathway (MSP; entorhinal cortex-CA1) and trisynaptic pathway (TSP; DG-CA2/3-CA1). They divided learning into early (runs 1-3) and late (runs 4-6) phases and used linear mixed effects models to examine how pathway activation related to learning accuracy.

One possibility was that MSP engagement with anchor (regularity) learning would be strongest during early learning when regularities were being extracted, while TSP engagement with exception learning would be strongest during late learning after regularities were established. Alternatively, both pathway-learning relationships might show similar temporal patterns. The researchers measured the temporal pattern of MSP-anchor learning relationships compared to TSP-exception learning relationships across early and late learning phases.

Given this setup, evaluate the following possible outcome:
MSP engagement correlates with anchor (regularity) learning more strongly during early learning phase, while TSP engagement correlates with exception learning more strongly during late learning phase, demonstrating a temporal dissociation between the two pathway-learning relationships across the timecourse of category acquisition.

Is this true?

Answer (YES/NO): YES